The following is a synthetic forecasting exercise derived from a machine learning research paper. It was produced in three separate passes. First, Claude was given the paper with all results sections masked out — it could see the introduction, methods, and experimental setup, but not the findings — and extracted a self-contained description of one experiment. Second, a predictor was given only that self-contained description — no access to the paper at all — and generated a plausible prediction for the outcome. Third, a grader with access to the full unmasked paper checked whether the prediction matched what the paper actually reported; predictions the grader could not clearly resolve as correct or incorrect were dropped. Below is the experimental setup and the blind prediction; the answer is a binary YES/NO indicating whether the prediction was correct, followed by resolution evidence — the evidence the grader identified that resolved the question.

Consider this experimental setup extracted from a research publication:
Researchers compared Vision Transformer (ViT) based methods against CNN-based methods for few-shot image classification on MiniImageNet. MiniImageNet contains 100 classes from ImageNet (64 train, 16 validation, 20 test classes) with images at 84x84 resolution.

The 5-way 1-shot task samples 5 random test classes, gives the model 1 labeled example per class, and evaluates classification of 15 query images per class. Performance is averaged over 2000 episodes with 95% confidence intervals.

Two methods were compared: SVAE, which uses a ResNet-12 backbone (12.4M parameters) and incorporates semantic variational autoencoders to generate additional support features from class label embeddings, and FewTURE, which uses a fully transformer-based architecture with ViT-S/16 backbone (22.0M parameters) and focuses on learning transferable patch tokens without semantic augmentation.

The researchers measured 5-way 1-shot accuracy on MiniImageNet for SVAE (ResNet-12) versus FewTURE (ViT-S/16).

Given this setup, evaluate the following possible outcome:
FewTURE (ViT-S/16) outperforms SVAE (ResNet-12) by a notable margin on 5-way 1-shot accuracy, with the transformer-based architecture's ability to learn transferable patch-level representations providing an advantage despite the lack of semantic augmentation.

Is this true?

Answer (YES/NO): NO